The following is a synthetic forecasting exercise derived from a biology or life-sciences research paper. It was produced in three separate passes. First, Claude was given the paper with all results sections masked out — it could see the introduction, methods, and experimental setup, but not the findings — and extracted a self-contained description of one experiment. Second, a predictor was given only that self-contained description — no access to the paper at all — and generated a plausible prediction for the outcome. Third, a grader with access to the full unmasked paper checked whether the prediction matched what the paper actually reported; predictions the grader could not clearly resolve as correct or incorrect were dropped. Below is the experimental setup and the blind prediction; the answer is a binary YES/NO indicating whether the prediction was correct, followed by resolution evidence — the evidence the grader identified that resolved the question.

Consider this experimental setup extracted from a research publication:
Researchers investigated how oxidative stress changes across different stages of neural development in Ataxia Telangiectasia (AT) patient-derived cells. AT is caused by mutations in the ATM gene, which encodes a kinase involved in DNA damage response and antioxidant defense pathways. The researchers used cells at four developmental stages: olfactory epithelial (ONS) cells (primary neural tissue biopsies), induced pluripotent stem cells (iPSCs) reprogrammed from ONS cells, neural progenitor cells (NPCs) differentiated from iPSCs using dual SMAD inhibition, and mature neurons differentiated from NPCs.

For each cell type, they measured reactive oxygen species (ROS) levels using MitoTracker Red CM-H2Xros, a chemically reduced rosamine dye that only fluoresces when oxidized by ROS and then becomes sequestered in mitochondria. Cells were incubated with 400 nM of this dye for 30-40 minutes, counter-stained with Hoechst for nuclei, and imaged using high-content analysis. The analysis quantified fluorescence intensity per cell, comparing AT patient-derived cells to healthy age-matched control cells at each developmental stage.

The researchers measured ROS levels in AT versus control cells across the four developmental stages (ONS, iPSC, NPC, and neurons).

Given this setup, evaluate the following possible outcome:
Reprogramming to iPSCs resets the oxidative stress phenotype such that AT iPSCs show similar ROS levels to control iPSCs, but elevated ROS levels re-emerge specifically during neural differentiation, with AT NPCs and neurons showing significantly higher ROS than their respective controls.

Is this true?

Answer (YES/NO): NO